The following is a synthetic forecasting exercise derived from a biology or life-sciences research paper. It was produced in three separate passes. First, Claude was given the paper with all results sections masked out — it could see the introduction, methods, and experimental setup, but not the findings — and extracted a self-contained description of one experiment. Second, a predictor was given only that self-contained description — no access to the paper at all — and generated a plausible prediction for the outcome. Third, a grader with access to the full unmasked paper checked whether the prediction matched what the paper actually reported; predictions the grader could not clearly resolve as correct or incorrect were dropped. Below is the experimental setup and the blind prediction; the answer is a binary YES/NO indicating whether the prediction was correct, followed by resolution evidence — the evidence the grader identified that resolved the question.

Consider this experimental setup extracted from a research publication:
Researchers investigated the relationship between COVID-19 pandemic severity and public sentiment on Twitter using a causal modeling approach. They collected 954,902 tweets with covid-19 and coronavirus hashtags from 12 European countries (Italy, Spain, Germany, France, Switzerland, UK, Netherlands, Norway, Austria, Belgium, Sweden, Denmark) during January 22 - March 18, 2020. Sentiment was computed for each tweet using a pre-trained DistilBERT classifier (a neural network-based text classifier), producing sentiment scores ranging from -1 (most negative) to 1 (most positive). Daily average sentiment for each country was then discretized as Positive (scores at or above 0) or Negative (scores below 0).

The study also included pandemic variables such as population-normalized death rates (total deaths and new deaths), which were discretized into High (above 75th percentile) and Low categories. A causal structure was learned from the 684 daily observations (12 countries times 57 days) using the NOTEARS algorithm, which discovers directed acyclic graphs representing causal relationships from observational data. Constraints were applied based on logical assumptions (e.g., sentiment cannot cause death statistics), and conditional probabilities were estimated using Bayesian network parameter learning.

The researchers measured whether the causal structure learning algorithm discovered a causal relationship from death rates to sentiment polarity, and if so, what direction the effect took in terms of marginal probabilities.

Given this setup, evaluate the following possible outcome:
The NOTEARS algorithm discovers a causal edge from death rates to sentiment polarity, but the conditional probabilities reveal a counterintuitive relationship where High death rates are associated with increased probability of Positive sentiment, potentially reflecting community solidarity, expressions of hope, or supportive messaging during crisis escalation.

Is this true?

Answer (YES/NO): NO